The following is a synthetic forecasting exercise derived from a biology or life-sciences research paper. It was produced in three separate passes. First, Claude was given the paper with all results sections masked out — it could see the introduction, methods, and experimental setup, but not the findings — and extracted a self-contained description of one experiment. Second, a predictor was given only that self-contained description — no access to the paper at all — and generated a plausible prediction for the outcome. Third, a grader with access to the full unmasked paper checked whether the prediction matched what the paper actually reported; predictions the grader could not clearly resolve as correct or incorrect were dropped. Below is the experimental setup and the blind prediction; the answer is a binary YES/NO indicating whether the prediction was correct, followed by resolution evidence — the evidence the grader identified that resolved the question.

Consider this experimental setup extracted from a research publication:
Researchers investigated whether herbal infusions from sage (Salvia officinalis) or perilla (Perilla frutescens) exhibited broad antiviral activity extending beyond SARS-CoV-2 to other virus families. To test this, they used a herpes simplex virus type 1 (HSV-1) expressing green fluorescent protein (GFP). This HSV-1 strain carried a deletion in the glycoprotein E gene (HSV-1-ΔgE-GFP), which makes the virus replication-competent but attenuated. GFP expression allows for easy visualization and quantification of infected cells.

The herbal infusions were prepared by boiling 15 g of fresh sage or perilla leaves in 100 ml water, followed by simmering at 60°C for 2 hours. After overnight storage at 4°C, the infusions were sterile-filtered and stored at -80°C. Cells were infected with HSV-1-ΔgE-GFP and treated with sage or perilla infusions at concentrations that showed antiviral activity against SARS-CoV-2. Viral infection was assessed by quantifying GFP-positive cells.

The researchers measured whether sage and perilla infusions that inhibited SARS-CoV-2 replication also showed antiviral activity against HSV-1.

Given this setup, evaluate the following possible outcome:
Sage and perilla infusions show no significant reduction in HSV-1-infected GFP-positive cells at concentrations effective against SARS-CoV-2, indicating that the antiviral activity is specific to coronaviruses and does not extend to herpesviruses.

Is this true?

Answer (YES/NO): YES